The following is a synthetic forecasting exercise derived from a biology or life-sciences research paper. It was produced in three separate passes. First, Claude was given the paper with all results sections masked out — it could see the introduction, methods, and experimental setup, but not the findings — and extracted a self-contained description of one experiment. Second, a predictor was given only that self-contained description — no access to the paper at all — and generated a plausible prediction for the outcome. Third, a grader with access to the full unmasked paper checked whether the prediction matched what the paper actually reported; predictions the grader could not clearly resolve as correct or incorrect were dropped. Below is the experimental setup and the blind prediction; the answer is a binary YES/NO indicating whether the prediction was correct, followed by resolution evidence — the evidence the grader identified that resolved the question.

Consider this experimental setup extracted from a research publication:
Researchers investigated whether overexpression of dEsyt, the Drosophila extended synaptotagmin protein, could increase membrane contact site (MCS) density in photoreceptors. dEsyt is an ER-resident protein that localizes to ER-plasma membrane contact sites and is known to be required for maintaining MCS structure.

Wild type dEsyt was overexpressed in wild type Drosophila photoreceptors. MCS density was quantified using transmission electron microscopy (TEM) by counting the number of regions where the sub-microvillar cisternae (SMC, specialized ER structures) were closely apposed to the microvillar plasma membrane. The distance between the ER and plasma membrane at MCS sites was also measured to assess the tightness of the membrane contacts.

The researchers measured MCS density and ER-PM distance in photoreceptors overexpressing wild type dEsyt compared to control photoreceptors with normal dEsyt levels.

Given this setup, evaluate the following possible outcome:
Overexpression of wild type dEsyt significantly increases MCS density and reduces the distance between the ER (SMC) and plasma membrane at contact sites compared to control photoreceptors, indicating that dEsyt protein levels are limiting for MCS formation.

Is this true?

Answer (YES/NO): YES